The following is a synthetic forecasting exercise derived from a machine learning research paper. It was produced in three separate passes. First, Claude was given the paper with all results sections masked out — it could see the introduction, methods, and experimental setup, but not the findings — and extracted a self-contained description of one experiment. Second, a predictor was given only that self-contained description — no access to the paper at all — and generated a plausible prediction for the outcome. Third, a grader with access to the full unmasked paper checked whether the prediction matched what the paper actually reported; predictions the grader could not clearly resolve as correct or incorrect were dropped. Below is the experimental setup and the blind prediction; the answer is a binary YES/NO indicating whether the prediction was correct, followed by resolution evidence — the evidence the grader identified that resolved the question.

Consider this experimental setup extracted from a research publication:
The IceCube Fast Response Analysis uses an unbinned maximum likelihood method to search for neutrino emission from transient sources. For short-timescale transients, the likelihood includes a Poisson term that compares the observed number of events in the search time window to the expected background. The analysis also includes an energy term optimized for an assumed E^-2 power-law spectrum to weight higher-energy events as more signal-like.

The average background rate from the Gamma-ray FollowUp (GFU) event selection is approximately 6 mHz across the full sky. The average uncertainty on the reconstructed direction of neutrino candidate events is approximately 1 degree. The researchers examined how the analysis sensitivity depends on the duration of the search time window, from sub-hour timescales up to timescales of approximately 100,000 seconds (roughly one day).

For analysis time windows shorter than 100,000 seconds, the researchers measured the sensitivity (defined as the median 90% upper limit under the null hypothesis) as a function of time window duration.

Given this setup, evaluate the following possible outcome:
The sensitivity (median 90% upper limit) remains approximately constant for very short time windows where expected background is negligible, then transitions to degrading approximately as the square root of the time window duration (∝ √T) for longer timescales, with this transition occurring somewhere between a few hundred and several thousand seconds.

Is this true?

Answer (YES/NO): NO